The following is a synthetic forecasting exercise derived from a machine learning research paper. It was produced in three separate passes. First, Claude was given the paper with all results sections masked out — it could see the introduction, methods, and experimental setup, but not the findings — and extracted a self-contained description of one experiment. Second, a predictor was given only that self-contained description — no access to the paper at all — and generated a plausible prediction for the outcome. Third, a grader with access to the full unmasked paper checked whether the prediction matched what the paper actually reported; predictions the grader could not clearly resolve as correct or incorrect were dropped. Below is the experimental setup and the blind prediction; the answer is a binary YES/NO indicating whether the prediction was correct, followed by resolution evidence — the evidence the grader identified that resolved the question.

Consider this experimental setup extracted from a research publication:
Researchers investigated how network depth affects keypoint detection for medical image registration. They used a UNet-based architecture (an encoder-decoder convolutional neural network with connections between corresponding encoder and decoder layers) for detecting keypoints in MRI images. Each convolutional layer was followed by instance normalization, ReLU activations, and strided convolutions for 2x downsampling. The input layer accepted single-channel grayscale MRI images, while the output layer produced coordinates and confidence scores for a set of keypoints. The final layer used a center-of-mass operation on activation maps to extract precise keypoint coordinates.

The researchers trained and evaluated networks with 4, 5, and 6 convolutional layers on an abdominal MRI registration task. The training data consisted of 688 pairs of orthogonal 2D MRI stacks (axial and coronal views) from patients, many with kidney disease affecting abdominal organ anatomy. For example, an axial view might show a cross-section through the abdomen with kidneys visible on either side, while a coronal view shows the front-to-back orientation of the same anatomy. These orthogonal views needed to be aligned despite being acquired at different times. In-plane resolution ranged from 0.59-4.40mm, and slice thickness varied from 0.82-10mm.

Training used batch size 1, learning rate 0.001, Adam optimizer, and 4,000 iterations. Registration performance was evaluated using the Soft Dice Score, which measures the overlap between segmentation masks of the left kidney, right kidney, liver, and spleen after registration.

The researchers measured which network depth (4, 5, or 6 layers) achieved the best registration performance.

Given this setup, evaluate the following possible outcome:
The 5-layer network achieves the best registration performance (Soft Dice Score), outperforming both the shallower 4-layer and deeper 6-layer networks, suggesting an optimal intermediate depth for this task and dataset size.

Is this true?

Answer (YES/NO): YES